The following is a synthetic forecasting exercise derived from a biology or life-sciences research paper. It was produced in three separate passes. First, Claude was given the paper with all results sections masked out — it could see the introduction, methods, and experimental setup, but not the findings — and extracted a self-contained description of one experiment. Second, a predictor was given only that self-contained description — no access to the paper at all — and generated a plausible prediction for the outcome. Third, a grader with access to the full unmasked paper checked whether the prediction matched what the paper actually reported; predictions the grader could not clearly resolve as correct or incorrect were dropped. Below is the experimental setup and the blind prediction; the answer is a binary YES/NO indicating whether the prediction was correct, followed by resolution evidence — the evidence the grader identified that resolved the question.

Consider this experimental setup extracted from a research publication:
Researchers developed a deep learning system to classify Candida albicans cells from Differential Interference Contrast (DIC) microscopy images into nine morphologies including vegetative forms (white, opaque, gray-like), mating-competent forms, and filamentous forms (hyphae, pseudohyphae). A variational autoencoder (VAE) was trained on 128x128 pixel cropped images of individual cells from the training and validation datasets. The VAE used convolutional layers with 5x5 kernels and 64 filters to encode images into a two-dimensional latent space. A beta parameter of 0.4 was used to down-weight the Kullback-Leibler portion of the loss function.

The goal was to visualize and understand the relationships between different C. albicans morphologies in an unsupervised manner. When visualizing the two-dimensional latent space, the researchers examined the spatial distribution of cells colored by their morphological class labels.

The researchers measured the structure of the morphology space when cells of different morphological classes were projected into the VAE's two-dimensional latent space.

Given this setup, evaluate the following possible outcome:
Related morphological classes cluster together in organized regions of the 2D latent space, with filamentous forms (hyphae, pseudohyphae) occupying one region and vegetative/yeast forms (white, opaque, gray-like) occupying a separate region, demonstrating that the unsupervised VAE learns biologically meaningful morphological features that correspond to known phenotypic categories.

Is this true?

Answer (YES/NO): NO